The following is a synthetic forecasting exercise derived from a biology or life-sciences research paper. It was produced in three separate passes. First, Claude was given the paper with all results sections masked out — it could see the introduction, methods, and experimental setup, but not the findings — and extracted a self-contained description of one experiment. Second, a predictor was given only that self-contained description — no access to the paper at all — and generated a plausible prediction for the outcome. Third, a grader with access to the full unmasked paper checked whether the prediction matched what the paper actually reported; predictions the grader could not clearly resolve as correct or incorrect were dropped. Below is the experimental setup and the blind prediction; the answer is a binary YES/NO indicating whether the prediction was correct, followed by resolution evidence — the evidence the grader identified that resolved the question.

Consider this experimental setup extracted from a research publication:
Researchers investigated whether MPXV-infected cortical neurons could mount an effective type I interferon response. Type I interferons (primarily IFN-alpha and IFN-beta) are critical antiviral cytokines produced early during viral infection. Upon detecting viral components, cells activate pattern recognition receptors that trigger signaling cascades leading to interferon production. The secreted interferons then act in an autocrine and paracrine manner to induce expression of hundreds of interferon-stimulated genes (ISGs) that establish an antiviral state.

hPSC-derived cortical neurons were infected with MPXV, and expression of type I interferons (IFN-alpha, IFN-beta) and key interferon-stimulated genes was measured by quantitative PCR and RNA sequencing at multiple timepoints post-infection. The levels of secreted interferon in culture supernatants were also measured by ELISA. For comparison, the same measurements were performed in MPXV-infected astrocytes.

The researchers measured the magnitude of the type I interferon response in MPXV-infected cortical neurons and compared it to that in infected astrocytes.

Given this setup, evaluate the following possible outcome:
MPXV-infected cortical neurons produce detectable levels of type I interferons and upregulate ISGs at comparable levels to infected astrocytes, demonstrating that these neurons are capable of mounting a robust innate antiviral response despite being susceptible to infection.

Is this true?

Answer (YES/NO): NO